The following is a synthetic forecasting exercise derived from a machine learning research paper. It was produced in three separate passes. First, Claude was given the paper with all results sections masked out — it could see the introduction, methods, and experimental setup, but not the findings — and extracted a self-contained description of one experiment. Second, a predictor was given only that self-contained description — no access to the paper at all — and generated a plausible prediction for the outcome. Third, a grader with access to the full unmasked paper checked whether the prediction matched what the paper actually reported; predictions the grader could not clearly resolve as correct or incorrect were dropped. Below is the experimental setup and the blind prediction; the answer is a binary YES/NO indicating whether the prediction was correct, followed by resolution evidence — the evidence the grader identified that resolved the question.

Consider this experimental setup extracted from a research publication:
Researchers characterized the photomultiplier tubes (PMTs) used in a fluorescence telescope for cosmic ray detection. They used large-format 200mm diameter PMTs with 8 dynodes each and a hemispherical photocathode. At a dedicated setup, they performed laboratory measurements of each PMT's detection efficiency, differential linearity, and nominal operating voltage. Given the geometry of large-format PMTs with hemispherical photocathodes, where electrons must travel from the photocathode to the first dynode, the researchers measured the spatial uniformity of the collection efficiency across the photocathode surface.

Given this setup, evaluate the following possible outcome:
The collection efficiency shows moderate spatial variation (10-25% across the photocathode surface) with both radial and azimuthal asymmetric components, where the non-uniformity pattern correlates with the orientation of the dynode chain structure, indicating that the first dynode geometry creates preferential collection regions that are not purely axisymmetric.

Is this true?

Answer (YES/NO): NO